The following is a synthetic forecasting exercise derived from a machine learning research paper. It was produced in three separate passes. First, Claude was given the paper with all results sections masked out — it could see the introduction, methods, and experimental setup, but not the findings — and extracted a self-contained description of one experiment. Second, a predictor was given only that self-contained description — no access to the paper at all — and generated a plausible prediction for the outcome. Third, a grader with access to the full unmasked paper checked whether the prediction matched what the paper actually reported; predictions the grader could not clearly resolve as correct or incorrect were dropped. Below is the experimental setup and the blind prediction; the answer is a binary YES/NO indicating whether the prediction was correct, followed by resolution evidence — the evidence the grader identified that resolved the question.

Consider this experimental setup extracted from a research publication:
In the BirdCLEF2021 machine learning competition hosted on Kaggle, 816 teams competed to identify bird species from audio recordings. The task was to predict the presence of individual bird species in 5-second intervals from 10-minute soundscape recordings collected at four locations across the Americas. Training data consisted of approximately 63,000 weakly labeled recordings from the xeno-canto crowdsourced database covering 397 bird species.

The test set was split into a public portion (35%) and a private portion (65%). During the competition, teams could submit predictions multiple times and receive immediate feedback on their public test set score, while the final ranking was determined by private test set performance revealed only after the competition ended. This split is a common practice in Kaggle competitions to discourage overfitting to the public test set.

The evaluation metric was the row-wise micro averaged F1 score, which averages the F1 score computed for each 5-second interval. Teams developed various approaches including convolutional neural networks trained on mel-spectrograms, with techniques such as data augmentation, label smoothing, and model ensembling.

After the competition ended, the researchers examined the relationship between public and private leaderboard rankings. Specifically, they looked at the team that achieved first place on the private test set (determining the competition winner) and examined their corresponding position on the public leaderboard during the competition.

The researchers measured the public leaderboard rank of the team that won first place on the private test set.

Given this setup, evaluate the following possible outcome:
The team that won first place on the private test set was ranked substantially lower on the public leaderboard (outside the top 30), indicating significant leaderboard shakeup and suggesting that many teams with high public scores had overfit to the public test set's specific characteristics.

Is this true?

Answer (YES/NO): NO